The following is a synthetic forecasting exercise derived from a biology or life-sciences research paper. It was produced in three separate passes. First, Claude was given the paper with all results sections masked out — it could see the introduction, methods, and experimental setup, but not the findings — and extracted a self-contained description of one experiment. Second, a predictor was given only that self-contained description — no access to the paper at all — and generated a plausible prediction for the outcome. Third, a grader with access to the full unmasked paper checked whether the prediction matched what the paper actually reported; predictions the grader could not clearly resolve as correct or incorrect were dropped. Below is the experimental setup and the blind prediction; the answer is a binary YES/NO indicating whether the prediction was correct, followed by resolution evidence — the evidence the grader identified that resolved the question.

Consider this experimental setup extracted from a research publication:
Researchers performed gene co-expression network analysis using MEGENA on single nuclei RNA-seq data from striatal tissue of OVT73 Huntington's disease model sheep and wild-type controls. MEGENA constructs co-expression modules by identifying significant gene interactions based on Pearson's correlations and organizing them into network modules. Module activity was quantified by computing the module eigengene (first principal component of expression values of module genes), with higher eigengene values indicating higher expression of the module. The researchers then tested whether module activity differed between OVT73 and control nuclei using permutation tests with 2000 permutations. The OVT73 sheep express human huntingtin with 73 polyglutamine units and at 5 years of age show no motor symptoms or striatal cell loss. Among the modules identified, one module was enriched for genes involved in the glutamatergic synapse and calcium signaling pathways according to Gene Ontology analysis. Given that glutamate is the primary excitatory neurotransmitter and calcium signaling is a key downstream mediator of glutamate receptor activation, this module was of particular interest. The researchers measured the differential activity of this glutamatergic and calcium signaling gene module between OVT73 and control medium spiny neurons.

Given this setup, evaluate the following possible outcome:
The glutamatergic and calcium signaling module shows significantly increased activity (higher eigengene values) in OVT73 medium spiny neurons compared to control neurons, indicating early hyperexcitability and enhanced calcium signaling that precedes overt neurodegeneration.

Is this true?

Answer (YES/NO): YES